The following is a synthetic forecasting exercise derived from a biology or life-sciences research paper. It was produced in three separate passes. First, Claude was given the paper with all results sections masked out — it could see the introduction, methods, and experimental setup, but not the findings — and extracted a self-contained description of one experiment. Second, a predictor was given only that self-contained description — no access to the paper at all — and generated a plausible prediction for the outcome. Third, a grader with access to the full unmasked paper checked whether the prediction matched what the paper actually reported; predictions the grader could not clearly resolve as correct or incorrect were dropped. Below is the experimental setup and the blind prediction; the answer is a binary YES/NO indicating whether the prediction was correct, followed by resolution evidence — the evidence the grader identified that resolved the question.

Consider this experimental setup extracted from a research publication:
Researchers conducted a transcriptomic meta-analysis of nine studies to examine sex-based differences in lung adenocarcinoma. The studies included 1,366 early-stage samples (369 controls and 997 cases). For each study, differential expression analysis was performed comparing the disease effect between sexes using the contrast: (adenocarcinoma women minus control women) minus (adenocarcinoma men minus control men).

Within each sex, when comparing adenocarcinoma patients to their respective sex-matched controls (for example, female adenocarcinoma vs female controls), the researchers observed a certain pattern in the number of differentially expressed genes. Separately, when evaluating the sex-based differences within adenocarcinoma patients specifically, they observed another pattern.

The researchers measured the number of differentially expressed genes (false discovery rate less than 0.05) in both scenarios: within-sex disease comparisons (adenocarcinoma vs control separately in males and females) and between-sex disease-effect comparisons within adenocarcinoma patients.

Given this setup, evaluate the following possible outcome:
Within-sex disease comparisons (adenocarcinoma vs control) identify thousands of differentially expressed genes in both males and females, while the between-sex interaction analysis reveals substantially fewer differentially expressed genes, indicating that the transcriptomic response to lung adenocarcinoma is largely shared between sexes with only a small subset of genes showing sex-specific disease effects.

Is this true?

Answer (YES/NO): YES